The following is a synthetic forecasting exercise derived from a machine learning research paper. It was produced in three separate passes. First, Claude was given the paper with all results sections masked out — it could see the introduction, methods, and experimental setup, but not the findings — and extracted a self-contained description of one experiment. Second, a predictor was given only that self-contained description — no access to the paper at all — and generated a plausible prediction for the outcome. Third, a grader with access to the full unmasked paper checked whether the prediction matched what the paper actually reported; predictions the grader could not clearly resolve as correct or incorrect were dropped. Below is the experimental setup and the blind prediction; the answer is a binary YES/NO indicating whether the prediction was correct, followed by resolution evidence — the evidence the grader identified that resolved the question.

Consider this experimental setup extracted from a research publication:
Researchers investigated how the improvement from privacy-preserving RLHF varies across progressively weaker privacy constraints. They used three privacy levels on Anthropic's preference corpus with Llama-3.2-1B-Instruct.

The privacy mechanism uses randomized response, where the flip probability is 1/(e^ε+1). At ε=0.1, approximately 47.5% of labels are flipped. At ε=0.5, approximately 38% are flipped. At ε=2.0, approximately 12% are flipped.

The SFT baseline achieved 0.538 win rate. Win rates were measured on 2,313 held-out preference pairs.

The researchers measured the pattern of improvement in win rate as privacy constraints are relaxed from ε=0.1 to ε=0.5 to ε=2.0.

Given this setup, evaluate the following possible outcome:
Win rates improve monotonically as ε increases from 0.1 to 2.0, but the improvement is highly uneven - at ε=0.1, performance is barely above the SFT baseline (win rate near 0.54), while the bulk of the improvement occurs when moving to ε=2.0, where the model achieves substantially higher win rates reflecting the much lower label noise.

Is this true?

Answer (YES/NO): NO